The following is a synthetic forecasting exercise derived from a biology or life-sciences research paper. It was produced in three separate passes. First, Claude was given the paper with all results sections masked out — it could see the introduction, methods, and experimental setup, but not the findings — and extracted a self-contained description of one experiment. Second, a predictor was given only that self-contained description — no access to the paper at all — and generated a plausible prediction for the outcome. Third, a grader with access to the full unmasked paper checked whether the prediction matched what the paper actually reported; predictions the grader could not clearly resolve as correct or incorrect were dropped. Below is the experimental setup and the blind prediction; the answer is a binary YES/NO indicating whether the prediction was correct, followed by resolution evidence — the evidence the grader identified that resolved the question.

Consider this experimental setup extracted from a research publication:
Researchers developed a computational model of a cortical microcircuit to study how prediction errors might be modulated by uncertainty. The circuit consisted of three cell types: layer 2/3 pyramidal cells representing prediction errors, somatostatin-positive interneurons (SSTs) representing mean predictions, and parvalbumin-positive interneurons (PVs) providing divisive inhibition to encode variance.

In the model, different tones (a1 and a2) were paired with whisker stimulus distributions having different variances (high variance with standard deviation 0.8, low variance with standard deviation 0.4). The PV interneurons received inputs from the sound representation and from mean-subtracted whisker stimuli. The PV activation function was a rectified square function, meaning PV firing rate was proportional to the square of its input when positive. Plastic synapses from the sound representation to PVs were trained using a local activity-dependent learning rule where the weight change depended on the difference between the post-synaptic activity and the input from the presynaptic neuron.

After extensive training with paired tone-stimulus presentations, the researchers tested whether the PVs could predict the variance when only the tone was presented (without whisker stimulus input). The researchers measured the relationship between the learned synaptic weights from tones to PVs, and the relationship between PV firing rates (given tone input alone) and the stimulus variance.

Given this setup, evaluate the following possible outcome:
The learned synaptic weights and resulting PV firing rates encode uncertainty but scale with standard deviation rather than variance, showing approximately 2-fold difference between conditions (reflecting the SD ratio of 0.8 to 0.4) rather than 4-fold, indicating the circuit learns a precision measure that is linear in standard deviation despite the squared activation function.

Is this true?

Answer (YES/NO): NO